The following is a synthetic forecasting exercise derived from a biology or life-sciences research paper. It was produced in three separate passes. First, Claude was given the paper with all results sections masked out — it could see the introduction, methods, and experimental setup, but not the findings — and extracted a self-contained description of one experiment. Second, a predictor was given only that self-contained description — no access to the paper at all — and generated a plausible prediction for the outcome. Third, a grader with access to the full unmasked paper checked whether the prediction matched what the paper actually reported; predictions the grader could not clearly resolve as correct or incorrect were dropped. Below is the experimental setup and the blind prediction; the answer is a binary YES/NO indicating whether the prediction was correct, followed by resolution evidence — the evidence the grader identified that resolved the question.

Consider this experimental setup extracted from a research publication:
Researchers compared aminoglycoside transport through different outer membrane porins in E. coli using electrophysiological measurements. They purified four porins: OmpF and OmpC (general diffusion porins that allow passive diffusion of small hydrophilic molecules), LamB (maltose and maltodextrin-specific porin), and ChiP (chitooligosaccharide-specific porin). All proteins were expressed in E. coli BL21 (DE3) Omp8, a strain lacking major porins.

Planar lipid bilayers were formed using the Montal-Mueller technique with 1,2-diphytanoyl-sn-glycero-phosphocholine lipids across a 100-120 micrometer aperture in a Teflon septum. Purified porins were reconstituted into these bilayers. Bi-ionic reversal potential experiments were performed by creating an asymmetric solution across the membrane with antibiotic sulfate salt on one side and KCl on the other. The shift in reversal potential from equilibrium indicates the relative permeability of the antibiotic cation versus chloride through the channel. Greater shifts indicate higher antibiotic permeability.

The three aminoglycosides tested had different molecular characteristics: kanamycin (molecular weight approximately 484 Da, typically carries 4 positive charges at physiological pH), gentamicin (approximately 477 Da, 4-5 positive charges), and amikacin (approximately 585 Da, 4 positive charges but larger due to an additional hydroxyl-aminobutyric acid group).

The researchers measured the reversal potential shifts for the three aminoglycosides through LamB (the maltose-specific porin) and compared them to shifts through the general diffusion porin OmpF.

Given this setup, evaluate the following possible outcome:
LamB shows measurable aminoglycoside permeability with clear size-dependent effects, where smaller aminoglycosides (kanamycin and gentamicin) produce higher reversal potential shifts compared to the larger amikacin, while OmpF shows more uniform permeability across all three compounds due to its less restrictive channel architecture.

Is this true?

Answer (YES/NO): NO